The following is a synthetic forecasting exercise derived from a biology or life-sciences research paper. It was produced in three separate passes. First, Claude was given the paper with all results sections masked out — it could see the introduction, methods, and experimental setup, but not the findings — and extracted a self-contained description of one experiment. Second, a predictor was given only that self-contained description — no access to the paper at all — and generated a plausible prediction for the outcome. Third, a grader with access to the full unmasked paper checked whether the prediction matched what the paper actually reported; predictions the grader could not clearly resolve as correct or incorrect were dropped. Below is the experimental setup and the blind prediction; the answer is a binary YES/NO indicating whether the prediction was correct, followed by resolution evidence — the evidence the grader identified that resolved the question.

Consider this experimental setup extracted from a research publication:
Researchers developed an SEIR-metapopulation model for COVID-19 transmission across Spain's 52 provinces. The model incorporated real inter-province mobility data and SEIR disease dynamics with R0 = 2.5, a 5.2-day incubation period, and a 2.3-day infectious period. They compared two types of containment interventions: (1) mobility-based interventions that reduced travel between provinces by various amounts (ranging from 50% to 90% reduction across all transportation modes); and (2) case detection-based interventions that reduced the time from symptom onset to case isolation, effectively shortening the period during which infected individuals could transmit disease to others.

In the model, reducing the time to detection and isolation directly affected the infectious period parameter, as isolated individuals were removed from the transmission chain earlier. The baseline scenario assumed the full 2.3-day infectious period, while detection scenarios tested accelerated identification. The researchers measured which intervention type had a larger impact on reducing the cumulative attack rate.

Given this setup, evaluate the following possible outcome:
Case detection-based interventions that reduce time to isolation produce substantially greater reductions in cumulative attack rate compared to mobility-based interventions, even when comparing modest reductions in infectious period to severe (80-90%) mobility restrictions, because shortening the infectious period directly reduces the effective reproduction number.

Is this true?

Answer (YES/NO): YES